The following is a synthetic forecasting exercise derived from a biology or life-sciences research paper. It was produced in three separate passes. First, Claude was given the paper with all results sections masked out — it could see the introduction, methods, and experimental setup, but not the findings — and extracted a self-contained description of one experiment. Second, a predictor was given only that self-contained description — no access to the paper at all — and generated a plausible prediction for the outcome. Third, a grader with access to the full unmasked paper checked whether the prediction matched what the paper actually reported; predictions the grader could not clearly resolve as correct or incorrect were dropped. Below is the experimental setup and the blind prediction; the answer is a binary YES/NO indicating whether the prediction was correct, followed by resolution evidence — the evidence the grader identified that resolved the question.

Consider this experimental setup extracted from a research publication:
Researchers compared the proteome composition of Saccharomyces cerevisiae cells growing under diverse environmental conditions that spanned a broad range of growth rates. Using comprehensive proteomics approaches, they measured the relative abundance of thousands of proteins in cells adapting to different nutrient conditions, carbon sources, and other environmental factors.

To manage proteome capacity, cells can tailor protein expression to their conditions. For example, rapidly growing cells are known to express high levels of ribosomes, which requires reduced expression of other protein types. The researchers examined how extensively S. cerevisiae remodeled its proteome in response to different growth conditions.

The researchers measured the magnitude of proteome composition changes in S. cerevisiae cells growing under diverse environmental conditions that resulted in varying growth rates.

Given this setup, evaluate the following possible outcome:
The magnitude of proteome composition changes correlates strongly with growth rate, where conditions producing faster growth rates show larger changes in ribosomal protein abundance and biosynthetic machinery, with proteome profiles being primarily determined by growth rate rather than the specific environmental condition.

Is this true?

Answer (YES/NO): NO